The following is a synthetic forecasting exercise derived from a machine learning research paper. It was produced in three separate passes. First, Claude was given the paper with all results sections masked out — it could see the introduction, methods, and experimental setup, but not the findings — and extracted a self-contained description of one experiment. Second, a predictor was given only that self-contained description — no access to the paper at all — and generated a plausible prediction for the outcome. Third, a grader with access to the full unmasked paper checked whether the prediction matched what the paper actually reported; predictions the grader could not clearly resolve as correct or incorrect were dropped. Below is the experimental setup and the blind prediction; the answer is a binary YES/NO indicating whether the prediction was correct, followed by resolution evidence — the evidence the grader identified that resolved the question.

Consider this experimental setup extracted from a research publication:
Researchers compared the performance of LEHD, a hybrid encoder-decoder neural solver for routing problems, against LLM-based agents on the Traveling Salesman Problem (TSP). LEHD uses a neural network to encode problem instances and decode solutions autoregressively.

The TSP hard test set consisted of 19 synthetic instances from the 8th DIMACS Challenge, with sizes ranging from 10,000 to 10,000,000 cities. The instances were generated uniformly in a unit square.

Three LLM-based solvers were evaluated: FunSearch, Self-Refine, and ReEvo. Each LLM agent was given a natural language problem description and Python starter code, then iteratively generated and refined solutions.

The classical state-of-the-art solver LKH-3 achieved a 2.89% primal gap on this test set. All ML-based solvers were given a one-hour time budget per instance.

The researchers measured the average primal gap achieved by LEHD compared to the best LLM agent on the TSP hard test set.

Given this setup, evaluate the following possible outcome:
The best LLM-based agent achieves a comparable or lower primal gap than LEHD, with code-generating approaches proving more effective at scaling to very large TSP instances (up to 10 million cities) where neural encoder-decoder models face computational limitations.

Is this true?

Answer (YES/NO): YES